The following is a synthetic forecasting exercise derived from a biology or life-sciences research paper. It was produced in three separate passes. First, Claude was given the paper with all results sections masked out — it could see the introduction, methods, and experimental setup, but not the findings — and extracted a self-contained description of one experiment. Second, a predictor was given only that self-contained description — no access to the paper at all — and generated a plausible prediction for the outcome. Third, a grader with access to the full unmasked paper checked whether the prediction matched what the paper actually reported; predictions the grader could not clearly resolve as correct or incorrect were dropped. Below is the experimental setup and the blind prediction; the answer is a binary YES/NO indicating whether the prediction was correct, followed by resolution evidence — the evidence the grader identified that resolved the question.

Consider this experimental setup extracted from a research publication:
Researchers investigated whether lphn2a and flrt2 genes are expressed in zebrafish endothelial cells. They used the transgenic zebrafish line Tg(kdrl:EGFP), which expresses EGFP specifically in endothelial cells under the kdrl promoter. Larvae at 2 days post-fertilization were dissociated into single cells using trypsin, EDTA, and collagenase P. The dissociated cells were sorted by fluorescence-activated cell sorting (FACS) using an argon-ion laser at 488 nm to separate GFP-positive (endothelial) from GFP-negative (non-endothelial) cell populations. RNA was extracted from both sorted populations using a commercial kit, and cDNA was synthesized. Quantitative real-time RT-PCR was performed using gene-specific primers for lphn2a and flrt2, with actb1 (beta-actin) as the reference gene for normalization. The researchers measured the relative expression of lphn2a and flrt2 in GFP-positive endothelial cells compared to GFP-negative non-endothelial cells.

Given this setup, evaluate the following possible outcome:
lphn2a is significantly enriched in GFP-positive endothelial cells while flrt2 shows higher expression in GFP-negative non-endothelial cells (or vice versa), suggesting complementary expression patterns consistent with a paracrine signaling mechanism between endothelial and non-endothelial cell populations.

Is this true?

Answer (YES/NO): NO